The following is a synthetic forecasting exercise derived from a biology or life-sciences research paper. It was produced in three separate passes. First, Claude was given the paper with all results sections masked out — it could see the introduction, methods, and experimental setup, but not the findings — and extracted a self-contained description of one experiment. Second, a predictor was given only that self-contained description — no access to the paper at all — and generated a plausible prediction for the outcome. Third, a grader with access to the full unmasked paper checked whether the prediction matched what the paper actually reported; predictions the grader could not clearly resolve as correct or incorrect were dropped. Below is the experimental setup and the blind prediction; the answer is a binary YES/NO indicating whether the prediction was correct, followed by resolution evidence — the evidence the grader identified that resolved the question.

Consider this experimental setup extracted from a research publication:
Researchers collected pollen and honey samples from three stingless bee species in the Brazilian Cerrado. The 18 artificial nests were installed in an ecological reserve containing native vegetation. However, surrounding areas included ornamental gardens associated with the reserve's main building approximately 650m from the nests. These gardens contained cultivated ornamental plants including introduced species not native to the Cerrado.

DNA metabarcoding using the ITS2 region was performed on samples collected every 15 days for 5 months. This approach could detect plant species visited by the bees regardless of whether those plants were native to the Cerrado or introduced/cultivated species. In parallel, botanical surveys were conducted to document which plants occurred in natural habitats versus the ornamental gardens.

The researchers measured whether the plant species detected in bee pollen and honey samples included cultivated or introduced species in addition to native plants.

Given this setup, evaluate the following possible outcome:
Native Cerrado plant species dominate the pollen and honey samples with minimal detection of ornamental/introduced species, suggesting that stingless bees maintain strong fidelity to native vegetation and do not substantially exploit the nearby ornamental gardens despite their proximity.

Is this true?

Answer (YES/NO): NO